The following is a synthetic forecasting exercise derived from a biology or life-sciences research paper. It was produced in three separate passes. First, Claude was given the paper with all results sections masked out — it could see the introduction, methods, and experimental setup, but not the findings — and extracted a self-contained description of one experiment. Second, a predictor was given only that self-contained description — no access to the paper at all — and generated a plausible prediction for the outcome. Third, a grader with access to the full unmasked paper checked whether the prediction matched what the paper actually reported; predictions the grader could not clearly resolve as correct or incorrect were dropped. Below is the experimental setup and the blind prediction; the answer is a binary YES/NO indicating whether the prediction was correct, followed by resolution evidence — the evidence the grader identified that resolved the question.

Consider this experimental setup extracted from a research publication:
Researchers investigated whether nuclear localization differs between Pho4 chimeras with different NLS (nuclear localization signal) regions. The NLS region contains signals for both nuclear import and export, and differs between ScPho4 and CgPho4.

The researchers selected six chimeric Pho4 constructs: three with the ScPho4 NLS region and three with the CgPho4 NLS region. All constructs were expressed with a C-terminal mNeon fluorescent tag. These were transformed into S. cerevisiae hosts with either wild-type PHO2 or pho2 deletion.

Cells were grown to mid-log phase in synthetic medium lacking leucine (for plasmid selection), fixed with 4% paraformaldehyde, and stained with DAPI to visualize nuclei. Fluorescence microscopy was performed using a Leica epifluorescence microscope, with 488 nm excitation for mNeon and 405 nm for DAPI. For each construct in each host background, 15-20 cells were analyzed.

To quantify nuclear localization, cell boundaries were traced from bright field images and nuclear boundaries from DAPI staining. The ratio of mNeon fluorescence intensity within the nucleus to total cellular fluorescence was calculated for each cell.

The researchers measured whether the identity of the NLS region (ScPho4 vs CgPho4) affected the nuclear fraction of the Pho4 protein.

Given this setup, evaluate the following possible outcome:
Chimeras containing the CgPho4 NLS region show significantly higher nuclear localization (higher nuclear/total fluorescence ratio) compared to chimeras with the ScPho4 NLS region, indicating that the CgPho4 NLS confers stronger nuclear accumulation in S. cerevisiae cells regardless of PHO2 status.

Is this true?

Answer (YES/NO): NO